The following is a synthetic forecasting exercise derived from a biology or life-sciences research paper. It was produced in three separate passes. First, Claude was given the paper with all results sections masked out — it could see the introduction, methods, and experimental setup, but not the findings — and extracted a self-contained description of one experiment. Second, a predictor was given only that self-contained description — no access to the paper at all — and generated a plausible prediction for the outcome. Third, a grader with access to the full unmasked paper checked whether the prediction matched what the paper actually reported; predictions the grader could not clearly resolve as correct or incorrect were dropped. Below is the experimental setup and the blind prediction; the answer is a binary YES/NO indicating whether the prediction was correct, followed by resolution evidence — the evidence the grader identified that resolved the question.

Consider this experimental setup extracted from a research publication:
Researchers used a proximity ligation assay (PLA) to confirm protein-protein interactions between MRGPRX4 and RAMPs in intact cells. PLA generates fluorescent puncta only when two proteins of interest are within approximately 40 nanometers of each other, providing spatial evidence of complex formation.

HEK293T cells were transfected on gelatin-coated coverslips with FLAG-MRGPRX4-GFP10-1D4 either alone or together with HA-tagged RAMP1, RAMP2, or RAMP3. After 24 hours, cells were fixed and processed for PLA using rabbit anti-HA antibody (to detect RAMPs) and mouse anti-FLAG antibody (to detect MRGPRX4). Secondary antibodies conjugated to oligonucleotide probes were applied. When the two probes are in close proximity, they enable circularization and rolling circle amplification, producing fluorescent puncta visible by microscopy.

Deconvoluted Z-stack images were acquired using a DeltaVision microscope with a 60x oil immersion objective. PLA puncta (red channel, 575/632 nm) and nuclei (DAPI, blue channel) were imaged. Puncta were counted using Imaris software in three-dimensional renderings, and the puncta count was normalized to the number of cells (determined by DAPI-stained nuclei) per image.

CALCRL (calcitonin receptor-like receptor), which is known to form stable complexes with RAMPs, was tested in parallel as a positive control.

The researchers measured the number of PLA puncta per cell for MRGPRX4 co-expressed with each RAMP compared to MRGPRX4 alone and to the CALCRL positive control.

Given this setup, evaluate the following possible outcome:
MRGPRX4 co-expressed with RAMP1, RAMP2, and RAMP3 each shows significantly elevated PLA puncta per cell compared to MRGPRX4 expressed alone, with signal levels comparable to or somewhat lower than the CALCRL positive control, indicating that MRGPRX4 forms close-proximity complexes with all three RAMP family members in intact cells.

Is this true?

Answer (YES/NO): NO